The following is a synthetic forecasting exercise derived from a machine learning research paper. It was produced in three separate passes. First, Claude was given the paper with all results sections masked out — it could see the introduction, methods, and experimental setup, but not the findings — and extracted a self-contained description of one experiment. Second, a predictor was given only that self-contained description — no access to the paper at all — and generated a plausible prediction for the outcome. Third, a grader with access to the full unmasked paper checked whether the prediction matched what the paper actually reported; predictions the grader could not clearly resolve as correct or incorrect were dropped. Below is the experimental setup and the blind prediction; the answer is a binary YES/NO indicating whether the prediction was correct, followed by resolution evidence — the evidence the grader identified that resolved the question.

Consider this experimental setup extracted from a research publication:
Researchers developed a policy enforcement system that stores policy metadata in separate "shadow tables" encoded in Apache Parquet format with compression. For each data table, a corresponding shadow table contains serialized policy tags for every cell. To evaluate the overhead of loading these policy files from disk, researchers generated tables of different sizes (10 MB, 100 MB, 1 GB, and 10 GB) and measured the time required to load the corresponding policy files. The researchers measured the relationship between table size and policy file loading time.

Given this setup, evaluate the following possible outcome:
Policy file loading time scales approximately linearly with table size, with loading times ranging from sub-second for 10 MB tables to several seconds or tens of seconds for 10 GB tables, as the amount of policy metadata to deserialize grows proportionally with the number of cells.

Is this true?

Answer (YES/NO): NO